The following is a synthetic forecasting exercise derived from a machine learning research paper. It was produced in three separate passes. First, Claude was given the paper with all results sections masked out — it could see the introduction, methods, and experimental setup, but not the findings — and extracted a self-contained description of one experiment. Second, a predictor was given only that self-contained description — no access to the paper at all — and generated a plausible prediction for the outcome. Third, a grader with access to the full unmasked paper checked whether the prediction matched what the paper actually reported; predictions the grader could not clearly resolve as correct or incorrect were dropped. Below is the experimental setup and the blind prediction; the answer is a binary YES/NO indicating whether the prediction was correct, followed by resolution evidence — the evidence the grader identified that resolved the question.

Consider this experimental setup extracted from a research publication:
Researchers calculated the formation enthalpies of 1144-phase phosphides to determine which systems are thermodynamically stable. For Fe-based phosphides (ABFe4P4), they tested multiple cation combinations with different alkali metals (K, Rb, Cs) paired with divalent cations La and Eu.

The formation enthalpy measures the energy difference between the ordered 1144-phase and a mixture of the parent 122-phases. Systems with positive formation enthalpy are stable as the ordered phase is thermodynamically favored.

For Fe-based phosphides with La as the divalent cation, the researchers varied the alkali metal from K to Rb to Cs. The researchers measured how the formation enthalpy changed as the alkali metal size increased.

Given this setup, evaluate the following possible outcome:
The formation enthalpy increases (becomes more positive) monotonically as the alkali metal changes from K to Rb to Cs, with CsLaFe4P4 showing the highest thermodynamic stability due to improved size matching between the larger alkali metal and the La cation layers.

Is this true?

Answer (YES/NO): YES